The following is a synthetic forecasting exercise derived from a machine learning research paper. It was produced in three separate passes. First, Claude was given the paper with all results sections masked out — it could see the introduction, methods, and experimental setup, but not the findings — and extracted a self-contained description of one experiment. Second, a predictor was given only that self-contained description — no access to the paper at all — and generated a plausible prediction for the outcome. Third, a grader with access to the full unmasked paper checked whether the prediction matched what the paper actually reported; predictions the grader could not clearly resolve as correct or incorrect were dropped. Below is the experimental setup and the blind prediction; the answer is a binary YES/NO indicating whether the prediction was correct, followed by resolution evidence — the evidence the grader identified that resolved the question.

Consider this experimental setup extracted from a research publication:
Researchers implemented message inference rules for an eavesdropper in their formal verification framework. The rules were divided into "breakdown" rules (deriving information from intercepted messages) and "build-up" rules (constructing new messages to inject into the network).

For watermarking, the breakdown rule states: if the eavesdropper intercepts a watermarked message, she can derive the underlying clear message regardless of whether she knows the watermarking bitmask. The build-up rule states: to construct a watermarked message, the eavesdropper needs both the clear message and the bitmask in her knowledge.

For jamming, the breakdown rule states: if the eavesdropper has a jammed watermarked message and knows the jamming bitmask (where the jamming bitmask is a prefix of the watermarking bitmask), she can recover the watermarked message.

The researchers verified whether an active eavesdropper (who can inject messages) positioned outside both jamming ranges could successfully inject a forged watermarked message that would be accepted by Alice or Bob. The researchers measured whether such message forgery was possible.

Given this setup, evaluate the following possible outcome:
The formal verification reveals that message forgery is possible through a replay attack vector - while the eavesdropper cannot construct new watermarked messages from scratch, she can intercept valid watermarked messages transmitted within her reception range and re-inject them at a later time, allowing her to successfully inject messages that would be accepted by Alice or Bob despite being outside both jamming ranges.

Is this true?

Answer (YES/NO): NO